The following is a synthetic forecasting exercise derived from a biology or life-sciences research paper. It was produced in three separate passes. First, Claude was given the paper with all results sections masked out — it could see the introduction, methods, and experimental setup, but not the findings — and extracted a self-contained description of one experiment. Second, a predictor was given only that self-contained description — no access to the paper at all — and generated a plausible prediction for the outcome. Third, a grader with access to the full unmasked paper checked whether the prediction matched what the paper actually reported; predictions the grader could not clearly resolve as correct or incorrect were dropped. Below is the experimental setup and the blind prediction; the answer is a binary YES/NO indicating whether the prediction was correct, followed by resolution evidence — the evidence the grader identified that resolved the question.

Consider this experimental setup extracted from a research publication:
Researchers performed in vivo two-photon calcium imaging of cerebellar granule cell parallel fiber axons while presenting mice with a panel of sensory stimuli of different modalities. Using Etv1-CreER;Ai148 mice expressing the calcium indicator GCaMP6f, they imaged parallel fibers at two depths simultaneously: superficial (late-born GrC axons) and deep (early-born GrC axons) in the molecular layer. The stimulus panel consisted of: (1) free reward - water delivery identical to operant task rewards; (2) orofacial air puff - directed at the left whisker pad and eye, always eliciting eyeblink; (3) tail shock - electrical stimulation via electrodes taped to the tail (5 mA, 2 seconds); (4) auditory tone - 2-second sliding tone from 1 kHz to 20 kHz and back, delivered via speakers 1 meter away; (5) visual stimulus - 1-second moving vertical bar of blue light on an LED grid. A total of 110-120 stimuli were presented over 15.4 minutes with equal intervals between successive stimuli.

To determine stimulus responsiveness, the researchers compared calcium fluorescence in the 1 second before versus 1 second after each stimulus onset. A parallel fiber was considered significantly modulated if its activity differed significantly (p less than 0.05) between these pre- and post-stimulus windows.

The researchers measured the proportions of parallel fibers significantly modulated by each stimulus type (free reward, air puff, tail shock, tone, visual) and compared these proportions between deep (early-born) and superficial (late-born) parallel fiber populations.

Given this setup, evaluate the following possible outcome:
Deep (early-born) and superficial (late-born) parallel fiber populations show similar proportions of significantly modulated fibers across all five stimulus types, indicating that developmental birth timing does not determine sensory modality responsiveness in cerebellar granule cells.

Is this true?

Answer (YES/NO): NO